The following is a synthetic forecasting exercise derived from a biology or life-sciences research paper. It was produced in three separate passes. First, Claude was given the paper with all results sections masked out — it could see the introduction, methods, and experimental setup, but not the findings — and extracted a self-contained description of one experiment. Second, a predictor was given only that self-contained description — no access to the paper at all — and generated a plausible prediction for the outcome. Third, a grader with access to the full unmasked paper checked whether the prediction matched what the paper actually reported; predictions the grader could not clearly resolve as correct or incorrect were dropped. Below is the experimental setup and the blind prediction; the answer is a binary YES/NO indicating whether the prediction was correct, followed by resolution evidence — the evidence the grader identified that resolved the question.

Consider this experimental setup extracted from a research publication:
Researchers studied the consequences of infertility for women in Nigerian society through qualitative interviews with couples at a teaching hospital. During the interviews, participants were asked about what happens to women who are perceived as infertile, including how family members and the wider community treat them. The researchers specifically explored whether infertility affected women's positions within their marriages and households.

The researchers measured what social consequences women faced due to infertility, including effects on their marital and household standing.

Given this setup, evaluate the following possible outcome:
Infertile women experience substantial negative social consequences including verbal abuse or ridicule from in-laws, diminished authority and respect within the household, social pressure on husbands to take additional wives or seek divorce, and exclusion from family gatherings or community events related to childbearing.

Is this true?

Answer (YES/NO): NO